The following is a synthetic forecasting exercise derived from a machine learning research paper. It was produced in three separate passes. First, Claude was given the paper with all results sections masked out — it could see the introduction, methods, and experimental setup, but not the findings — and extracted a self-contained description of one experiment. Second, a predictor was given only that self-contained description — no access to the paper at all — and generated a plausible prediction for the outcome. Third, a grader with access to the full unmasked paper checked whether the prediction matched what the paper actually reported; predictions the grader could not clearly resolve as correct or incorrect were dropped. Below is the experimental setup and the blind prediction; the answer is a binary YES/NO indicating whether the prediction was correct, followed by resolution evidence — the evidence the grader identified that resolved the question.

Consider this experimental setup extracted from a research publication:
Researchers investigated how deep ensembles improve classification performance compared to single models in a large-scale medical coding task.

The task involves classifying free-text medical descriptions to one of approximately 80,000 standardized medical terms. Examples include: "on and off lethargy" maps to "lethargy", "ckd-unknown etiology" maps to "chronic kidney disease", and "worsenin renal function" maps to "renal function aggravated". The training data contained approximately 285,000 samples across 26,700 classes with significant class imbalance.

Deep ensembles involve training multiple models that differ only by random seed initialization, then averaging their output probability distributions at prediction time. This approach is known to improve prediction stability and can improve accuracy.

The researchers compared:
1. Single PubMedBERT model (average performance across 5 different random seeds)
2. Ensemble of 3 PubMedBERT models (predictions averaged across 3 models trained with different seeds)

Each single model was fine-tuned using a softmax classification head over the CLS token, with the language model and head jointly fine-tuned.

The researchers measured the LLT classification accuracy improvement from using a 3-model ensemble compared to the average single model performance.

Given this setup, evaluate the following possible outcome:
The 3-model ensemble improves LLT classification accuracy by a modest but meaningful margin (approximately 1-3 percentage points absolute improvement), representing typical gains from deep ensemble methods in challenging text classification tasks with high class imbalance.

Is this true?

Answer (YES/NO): YES